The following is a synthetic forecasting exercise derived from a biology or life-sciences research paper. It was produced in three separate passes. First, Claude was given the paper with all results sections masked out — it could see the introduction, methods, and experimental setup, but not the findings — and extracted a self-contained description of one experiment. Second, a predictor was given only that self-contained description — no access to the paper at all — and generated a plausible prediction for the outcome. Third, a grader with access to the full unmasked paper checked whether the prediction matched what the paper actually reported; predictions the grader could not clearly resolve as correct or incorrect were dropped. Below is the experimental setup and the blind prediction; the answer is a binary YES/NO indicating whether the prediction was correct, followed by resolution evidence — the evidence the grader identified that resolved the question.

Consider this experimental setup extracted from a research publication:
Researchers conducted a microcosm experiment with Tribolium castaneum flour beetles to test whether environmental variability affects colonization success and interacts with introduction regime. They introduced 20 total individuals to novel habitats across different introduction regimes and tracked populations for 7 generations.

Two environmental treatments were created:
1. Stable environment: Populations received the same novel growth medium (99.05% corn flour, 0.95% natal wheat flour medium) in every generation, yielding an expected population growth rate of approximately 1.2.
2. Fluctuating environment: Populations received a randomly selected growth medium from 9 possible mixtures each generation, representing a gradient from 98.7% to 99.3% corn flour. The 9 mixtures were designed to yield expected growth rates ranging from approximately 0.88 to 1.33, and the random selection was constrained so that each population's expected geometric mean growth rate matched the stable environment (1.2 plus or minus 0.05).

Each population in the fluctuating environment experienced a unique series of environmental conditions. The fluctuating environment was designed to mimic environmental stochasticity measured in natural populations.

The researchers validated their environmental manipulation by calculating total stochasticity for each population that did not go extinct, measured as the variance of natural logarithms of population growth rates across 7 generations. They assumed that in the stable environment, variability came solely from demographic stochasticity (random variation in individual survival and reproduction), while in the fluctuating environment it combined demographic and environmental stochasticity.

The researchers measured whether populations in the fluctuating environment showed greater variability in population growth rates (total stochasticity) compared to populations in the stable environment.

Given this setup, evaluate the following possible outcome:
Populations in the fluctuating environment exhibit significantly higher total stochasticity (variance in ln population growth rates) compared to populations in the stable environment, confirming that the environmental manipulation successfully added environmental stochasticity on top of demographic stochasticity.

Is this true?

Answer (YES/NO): YES